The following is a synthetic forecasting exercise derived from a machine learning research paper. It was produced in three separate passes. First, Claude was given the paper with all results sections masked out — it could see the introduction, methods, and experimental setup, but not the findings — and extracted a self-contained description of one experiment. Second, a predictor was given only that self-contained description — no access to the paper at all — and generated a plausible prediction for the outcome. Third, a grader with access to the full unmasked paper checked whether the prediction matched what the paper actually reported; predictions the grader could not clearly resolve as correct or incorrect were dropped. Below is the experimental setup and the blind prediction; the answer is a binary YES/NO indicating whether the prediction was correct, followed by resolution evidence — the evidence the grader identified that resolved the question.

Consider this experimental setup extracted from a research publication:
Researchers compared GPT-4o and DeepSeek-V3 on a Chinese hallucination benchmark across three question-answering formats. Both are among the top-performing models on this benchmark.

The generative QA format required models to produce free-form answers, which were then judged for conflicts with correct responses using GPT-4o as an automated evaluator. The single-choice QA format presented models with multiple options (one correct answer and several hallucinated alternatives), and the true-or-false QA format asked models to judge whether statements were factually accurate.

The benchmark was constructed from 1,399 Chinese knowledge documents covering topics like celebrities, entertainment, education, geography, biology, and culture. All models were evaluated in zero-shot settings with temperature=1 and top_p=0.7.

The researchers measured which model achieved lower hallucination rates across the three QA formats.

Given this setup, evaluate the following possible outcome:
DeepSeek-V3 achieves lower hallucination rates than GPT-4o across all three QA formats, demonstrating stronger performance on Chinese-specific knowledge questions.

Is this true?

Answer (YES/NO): NO